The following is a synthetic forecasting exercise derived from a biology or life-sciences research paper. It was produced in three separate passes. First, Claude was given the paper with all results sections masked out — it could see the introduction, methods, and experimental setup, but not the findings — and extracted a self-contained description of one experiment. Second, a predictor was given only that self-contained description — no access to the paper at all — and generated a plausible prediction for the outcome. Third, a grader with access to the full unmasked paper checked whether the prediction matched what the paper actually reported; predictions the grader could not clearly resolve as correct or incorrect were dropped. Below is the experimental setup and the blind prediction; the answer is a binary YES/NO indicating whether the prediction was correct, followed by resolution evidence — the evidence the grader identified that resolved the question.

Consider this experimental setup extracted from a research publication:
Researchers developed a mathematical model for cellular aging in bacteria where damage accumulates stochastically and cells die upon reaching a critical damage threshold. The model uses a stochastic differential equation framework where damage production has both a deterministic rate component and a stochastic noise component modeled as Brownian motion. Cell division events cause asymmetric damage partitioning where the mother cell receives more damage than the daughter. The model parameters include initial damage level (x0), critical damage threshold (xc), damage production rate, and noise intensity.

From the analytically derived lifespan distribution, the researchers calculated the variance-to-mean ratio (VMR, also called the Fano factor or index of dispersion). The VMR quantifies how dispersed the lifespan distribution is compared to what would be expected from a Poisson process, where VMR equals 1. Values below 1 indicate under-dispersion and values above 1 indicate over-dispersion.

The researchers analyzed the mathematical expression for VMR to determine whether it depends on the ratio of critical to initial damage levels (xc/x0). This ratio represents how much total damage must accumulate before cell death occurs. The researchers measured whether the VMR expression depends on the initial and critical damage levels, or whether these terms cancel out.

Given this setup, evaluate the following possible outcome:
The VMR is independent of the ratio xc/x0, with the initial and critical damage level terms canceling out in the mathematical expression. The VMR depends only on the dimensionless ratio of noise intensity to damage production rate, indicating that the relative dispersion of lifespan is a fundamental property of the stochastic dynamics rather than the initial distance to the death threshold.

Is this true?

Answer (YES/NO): NO